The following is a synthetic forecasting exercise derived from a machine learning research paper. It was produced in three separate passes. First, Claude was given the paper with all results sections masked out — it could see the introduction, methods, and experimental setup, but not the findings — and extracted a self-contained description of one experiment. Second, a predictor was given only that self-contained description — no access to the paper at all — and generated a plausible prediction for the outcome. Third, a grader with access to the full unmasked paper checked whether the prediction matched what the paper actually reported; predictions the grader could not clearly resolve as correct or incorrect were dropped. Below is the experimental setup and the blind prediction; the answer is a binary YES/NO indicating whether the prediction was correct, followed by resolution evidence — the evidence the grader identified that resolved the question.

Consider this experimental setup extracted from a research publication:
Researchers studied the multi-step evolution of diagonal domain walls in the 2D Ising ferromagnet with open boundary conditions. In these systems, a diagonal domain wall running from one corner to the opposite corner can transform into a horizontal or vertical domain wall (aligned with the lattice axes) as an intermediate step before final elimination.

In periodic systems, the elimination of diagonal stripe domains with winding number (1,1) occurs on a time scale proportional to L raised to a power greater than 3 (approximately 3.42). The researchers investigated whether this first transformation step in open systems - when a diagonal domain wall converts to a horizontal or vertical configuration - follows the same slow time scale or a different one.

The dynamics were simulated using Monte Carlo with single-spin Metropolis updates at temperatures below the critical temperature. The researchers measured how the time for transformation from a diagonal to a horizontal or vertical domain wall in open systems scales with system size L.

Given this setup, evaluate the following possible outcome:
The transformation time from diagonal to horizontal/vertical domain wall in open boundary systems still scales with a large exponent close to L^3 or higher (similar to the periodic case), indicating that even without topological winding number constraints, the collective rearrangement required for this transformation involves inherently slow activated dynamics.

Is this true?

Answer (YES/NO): NO